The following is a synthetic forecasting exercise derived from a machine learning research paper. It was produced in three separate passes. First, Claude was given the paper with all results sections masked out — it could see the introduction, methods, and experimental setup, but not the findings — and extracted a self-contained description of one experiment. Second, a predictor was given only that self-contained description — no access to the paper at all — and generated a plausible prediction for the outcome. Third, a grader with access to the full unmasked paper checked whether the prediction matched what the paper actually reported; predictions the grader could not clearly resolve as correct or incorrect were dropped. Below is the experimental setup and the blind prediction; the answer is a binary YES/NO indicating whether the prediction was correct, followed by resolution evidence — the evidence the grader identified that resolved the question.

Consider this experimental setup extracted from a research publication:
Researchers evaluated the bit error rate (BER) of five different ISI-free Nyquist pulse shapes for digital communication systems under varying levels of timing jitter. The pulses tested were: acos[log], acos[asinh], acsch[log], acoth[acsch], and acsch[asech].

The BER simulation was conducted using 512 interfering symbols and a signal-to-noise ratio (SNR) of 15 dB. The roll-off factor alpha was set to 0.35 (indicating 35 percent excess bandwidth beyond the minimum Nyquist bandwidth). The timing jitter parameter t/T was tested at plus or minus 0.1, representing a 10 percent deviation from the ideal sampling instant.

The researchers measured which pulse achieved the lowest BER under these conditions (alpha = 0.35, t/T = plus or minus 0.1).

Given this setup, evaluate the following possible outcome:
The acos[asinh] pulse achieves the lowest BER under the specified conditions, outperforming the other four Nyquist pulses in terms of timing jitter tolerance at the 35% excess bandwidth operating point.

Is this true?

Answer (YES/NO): NO